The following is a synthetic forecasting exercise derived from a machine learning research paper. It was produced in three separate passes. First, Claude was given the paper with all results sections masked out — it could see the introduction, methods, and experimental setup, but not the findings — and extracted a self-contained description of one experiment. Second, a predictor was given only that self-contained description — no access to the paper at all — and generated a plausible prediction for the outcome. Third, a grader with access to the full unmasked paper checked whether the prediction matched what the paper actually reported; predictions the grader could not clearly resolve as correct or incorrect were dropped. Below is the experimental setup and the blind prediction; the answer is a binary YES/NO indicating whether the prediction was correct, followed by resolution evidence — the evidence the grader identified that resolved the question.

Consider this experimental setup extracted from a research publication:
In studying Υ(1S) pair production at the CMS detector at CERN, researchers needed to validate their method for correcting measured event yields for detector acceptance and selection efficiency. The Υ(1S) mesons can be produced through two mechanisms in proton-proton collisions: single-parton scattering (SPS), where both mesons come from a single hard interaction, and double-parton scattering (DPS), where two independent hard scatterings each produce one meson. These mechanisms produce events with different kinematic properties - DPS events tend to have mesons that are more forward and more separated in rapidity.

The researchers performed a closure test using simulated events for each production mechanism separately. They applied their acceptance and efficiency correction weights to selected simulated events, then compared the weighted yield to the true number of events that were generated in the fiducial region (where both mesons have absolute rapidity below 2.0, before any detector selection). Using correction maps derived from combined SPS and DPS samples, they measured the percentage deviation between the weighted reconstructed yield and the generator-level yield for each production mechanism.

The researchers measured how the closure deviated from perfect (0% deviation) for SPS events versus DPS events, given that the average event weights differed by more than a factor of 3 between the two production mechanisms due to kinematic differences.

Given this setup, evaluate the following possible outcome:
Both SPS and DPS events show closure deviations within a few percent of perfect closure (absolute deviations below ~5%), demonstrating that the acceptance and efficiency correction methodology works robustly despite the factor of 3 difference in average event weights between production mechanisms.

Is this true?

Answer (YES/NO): YES